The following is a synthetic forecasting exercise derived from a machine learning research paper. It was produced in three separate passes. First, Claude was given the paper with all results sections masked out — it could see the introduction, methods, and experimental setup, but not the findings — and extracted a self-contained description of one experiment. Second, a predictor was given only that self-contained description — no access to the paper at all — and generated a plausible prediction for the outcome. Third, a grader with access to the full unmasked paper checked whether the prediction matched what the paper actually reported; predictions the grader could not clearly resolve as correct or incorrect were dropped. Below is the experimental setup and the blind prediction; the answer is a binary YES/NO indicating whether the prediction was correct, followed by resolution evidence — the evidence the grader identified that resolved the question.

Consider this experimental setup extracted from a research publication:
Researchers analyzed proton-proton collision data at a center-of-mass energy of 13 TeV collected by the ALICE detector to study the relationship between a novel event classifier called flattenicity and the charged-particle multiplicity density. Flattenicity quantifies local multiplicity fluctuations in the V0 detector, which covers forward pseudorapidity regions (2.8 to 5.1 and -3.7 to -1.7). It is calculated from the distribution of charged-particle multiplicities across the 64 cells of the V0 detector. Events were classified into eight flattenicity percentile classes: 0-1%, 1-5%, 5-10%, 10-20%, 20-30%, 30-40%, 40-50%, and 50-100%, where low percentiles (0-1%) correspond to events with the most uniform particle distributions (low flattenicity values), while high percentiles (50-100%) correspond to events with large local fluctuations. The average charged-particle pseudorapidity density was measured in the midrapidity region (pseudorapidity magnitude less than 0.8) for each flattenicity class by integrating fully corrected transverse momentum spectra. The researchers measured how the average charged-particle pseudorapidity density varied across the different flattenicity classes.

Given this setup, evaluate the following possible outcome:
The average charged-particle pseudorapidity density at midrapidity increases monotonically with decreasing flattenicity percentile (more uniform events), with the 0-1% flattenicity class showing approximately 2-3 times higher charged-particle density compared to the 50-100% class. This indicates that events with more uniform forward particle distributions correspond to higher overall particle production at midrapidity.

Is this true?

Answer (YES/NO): NO